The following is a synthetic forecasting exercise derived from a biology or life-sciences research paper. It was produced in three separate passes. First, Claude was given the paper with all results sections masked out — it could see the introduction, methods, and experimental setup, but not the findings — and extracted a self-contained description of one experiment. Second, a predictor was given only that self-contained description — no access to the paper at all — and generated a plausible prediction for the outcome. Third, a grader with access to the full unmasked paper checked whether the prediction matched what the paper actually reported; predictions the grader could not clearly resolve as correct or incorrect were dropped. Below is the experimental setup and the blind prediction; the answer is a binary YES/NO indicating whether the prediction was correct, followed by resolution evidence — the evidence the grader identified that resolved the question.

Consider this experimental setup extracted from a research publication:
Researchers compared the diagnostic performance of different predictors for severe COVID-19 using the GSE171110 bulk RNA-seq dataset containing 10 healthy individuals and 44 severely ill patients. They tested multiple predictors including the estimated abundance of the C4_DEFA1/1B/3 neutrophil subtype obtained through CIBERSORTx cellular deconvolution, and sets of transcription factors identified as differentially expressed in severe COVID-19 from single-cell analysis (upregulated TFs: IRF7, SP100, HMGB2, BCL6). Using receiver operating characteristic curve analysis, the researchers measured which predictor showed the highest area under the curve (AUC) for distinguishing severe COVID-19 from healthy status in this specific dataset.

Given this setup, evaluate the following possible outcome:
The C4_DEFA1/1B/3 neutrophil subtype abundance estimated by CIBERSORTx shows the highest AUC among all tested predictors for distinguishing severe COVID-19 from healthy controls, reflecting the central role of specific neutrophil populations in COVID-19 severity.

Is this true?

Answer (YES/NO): NO